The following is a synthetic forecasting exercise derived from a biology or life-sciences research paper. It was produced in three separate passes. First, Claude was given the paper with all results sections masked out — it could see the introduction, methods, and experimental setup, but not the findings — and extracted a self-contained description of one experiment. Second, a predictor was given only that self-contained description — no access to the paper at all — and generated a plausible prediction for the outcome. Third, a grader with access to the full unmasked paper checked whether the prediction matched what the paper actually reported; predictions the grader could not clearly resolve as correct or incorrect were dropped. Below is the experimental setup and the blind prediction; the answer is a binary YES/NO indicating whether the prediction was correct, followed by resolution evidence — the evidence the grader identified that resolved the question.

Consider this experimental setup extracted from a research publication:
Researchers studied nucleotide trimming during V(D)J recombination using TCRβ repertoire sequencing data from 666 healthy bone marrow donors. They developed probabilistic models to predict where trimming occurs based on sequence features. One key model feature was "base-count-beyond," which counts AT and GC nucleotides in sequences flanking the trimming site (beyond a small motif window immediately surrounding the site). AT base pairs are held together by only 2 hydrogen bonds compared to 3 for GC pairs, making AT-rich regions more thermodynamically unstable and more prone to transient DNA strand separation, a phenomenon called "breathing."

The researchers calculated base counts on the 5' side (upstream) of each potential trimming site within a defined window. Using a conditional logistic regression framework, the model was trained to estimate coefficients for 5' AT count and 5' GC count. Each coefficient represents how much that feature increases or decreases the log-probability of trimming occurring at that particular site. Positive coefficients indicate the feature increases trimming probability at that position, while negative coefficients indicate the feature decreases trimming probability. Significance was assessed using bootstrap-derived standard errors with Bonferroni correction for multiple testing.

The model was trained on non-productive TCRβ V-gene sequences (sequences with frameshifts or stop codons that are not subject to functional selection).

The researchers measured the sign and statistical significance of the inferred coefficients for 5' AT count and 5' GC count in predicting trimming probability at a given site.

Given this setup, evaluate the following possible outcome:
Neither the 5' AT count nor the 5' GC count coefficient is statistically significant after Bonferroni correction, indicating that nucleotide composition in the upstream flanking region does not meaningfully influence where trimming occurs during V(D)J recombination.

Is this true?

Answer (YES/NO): NO